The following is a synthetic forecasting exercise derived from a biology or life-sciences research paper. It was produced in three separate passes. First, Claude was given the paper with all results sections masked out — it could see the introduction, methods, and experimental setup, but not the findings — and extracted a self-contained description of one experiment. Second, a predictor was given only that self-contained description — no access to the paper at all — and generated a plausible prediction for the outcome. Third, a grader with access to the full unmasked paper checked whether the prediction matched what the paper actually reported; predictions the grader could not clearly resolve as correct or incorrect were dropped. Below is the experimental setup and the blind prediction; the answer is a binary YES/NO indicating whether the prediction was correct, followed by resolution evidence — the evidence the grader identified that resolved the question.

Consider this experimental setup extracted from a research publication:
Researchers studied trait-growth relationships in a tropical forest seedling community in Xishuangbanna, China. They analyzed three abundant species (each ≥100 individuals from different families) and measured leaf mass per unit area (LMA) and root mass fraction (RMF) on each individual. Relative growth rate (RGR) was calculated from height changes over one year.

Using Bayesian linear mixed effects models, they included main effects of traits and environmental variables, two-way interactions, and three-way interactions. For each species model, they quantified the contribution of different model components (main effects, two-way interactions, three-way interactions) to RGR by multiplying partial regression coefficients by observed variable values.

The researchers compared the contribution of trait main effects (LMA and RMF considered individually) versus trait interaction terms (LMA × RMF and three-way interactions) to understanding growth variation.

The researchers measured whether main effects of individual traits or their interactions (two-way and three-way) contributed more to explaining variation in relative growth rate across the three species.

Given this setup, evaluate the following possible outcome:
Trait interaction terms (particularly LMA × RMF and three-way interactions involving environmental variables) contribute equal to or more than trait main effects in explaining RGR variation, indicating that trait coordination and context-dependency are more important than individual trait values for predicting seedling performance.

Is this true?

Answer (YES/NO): NO